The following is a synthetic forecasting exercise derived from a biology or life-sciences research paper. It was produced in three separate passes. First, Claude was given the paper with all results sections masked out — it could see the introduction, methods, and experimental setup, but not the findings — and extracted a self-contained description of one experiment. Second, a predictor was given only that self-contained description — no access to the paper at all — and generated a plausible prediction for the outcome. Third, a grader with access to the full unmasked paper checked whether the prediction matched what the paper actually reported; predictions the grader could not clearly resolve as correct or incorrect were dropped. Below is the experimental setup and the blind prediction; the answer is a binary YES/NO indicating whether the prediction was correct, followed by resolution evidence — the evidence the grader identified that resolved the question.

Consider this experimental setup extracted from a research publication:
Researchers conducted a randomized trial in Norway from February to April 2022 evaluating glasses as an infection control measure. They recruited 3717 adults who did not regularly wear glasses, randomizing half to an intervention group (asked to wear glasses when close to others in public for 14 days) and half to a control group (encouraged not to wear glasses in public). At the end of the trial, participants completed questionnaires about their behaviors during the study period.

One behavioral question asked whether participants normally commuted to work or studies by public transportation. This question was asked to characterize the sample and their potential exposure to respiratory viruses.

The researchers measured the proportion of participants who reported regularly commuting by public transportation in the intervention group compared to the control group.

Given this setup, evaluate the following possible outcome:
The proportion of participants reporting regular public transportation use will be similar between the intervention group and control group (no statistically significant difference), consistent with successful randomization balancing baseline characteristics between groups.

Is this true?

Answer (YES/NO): NO